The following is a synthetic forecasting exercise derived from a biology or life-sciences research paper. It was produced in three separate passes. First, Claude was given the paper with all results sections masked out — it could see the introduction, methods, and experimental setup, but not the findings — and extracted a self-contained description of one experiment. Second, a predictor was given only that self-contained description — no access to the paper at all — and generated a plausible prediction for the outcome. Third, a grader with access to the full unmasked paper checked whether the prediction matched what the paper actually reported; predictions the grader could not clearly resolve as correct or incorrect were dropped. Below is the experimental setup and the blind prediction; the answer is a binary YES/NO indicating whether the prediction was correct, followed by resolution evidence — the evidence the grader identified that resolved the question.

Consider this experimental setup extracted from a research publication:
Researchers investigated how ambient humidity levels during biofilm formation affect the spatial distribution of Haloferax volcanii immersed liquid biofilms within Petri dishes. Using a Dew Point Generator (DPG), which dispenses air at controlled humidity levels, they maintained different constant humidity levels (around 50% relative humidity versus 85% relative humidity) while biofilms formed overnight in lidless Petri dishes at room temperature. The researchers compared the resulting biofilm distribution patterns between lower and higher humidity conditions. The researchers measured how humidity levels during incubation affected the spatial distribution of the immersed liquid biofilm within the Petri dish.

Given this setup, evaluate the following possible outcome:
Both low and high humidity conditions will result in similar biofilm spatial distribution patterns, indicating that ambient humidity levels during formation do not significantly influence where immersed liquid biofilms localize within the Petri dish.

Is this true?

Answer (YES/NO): NO